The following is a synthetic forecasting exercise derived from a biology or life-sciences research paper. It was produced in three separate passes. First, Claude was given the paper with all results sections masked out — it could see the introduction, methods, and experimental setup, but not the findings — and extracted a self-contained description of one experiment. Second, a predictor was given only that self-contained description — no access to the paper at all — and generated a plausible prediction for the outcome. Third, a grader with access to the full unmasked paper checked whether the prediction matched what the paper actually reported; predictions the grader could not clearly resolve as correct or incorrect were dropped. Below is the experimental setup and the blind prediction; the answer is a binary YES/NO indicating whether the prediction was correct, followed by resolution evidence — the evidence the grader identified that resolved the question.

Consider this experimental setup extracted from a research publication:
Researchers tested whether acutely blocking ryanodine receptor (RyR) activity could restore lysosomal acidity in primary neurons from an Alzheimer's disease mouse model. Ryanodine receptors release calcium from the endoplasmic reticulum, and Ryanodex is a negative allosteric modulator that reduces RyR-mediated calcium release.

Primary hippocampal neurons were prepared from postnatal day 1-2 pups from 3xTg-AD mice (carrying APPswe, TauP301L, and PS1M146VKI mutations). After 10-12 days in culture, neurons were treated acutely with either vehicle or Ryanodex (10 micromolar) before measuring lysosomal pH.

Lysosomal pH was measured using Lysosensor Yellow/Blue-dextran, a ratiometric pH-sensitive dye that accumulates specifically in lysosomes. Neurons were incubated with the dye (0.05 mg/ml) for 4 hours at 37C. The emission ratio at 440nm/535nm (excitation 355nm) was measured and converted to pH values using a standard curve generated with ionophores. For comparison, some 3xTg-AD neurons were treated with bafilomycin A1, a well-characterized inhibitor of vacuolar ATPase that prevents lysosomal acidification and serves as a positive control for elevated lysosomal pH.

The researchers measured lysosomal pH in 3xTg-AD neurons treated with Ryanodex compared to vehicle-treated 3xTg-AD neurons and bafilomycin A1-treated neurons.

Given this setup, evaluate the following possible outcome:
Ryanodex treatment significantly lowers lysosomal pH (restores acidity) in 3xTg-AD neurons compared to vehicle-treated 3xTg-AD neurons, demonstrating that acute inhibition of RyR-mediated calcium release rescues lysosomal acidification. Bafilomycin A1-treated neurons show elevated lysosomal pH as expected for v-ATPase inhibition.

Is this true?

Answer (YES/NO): YES